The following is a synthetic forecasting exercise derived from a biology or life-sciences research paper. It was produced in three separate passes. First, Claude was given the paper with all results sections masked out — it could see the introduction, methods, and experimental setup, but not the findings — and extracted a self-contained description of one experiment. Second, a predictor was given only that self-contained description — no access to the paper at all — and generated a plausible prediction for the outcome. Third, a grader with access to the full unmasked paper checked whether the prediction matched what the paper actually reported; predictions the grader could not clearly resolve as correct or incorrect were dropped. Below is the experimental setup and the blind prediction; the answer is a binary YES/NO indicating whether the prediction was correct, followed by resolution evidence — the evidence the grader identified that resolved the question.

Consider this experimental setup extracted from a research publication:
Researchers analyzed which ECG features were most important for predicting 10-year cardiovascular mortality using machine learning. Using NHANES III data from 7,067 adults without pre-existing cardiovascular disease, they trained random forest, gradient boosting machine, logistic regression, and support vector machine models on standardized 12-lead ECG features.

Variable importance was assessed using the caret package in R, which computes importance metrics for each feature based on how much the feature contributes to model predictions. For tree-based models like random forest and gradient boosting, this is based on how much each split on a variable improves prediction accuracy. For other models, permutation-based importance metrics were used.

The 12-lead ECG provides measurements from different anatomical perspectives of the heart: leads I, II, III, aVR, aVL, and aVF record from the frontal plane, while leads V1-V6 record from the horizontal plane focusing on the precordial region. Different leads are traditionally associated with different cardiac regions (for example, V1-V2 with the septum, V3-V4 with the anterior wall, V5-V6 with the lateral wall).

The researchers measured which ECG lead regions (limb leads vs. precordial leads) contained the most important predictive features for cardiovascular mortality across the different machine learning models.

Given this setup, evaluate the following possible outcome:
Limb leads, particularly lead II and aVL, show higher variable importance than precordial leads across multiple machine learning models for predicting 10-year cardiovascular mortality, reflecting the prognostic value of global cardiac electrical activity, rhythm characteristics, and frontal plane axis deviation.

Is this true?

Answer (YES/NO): NO